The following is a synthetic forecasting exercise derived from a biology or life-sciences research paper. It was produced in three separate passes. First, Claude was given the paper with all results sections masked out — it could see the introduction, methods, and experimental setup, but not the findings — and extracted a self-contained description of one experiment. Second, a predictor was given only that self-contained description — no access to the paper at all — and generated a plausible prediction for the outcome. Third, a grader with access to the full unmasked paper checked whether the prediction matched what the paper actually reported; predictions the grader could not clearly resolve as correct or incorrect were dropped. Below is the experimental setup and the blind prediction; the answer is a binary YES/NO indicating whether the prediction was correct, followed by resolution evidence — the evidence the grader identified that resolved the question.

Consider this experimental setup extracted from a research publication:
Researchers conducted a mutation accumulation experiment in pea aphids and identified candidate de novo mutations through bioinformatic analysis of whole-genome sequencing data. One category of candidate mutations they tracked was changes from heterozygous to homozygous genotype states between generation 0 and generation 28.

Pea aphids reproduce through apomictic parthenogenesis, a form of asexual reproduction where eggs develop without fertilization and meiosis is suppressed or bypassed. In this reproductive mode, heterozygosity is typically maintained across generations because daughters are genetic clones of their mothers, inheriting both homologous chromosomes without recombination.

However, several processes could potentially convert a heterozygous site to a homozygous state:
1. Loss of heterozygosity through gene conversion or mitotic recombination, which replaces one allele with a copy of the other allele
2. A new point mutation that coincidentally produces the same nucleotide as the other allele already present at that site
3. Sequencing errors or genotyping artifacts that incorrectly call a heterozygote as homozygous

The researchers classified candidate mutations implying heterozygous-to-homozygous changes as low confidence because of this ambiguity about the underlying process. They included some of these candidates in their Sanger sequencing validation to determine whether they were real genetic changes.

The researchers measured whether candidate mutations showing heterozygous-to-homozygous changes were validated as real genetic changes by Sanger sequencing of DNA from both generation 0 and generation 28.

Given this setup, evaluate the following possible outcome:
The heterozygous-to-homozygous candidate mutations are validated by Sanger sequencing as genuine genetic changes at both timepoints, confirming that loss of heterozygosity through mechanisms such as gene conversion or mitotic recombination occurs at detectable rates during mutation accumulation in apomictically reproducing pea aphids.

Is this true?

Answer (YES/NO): NO